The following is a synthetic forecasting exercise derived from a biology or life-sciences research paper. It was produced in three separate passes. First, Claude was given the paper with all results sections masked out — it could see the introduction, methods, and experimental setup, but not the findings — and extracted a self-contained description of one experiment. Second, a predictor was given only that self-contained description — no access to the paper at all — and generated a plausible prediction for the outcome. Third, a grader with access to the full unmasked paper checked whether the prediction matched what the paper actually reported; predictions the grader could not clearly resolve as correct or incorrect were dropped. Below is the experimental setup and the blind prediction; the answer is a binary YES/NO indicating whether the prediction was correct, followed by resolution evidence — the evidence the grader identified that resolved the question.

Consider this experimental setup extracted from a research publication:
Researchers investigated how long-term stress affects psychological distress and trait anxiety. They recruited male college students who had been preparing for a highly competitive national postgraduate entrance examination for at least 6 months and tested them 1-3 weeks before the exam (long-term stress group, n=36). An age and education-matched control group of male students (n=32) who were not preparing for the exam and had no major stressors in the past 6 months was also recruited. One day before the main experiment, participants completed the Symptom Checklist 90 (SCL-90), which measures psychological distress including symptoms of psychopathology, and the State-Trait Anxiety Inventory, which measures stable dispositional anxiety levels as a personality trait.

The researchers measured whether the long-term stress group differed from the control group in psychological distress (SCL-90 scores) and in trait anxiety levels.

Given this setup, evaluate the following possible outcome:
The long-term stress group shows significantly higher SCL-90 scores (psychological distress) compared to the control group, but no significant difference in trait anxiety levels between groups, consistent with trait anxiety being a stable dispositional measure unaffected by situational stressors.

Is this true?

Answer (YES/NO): YES